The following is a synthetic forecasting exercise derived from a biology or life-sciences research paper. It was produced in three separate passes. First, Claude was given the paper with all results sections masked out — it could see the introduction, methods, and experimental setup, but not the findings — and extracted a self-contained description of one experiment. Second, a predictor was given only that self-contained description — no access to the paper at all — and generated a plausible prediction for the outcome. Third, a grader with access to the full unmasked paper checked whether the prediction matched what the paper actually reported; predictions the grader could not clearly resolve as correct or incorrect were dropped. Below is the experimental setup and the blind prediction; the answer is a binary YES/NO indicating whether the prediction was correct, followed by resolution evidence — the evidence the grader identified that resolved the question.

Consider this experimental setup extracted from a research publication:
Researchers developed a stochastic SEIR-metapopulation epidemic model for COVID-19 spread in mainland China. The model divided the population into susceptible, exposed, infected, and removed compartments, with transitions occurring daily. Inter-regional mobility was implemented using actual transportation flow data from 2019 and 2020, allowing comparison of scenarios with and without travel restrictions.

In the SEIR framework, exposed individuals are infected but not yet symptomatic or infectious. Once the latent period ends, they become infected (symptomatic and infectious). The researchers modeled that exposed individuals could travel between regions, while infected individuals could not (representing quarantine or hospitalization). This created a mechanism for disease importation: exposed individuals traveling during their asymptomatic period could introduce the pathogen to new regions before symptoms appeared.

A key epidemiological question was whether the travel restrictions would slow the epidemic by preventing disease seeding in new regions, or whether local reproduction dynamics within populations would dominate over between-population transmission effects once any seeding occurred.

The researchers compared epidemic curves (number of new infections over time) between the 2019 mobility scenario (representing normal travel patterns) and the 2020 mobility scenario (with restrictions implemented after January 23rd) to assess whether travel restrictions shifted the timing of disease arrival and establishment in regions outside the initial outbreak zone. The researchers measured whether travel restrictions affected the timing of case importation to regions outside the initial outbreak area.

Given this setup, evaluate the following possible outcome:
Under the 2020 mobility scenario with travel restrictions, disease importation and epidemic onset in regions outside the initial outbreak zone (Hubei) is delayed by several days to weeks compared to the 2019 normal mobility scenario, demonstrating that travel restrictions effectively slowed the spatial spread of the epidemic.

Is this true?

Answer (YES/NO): YES